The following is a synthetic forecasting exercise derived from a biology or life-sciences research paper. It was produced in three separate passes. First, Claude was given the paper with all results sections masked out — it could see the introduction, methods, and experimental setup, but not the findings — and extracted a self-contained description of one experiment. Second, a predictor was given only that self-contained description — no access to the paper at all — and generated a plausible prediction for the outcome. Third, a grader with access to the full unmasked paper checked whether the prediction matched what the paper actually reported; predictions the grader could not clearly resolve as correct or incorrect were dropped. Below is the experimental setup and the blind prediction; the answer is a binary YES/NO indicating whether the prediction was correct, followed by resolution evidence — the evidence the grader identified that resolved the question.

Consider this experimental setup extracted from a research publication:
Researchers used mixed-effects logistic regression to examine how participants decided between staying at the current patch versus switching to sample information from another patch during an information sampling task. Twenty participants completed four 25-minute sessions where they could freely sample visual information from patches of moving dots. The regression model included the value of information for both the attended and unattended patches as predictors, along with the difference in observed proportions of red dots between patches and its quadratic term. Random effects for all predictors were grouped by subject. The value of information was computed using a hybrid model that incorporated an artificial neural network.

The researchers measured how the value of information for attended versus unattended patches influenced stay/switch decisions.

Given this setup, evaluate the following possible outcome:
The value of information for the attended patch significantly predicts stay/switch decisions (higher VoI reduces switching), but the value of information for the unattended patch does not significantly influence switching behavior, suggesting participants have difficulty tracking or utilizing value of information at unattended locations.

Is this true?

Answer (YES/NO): NO